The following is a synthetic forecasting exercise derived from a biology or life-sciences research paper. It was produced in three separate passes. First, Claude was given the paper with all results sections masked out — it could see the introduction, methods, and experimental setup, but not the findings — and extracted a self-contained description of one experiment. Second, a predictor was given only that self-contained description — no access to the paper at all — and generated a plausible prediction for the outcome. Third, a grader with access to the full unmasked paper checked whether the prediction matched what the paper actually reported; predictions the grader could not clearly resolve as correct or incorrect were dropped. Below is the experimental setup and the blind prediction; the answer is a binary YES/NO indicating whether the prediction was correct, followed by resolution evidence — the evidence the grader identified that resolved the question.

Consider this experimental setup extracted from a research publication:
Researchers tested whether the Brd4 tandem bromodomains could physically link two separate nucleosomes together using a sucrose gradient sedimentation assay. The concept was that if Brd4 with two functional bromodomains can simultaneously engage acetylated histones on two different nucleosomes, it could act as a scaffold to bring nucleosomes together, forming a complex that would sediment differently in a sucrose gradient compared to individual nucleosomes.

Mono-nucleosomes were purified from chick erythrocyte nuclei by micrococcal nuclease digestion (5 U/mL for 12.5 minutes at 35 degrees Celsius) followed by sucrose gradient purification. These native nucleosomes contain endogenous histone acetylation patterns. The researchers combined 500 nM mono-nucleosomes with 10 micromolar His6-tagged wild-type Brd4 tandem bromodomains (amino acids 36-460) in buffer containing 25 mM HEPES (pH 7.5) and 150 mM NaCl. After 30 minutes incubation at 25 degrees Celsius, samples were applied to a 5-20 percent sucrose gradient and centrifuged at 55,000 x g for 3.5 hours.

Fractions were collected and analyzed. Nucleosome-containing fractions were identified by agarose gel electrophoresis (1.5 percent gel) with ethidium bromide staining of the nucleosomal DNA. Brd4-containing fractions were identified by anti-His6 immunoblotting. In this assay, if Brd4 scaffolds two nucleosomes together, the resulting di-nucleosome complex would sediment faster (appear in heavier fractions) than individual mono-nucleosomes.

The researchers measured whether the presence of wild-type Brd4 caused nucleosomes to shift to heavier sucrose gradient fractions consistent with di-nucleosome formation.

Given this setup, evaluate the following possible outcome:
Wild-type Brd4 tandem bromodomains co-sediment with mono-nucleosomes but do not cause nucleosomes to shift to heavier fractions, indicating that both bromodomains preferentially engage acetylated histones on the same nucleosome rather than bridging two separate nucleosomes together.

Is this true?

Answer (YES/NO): NO